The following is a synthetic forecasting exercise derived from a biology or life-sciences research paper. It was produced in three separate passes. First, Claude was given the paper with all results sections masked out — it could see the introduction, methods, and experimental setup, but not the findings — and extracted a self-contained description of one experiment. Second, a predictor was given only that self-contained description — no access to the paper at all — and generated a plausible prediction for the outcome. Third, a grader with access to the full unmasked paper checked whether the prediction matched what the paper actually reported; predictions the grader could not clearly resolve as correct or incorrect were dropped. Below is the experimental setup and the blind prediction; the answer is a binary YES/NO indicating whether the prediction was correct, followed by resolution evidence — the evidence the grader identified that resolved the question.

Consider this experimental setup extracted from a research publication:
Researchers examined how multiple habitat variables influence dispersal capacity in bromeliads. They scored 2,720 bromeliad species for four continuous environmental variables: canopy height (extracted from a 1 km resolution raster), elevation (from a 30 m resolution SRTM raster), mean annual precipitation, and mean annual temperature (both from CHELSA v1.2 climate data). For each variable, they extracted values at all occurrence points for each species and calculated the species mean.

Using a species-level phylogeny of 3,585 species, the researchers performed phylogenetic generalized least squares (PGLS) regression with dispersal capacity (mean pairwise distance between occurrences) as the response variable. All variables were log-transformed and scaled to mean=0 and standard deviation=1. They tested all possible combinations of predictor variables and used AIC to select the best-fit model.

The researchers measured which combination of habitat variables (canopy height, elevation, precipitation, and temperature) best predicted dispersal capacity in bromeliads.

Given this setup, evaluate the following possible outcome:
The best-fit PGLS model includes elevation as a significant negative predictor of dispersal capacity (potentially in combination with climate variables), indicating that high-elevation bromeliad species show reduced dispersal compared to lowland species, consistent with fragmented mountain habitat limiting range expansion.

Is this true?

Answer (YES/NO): NO